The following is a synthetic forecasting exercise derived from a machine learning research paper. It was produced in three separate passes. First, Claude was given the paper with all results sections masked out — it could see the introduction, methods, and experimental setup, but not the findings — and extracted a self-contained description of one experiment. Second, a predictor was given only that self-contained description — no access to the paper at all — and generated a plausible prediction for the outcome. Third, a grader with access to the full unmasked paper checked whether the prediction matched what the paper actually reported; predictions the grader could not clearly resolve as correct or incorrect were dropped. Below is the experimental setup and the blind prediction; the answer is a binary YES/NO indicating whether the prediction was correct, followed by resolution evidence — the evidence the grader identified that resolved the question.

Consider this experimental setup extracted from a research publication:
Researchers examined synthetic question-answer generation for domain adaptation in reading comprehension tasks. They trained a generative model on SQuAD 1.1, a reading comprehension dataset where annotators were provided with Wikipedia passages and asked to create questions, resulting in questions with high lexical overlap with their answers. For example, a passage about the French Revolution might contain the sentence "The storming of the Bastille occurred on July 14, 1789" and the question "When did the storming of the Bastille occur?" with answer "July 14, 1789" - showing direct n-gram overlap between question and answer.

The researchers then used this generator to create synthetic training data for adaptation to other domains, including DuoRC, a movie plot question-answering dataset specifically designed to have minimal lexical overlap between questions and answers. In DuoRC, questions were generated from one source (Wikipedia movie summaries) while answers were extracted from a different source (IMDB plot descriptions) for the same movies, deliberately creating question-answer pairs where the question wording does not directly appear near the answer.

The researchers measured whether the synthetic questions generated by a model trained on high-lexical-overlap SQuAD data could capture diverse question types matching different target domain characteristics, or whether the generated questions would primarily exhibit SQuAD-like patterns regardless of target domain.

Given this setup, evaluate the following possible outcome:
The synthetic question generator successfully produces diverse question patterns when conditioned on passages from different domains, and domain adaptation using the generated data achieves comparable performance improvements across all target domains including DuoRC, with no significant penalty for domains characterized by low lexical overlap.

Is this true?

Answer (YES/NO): NO